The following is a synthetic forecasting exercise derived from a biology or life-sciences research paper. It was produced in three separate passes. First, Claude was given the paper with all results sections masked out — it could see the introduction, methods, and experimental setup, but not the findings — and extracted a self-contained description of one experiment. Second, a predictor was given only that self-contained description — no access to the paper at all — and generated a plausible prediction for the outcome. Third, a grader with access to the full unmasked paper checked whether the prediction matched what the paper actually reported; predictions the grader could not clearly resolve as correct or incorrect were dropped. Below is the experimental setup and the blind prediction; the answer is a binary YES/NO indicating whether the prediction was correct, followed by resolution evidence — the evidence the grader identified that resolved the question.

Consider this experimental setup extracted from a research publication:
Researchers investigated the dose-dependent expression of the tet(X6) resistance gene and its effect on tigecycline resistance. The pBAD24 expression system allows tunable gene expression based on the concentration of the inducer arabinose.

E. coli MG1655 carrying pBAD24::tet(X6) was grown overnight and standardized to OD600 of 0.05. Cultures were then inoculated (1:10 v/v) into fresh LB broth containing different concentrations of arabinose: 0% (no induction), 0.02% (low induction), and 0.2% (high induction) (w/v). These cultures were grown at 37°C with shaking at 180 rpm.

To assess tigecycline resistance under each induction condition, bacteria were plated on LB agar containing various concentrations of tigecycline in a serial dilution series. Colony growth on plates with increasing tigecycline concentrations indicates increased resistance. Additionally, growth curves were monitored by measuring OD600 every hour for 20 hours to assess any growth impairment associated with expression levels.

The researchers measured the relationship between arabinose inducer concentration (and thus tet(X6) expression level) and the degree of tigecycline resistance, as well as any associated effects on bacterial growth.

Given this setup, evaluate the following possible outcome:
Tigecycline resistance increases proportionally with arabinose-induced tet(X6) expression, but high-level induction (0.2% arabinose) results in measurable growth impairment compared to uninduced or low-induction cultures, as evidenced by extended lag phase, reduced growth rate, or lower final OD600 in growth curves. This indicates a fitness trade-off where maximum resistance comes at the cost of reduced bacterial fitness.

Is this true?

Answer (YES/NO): NO